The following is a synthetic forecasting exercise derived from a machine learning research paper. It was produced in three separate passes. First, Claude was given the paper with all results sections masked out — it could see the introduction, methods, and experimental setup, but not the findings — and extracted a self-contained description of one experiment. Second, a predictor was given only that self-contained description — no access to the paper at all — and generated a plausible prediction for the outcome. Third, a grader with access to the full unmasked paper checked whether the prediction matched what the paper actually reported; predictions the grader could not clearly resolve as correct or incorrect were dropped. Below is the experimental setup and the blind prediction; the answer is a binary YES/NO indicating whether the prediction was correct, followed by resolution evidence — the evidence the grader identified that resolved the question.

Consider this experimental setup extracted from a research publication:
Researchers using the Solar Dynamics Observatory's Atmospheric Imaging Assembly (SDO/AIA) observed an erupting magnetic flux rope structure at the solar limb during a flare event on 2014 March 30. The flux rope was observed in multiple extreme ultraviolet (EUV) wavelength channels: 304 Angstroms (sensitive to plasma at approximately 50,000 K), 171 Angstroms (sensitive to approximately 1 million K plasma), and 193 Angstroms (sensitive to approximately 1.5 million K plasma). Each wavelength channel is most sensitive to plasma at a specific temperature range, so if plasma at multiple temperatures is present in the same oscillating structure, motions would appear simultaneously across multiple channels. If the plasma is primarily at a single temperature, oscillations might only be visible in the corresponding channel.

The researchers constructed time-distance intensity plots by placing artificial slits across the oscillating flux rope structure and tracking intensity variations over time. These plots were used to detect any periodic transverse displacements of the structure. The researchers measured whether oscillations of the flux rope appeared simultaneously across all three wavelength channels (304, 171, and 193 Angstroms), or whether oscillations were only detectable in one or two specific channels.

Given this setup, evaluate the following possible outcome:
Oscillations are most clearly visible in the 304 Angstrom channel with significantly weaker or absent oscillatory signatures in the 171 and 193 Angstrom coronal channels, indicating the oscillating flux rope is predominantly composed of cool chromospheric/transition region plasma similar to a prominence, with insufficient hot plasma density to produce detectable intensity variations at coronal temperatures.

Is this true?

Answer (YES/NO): NO